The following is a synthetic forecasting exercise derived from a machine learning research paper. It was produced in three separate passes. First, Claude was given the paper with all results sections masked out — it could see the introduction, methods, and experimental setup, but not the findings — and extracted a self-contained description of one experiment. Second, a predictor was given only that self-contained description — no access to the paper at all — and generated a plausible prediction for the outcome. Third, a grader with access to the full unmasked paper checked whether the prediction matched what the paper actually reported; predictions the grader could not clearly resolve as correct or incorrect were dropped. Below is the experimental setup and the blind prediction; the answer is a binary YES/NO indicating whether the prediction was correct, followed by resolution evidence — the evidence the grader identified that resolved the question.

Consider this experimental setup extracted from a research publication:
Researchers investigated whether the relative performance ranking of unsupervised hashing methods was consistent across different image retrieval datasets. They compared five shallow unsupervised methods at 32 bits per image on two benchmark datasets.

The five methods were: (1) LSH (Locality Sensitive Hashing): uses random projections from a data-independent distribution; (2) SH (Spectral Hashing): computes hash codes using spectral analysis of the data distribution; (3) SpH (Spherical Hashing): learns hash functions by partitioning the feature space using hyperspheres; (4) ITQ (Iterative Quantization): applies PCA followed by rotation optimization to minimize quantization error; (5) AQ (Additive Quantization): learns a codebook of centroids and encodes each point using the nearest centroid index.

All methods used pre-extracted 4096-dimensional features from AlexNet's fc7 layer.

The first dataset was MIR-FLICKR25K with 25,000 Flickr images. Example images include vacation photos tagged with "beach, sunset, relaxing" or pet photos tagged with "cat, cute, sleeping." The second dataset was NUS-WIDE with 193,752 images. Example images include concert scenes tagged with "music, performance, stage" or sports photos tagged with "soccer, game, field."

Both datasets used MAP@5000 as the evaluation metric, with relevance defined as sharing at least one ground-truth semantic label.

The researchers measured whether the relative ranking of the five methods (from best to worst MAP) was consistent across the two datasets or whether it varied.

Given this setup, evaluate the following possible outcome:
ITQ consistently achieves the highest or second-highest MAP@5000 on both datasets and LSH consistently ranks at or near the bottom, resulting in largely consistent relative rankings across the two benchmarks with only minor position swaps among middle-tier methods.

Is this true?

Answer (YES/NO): YES